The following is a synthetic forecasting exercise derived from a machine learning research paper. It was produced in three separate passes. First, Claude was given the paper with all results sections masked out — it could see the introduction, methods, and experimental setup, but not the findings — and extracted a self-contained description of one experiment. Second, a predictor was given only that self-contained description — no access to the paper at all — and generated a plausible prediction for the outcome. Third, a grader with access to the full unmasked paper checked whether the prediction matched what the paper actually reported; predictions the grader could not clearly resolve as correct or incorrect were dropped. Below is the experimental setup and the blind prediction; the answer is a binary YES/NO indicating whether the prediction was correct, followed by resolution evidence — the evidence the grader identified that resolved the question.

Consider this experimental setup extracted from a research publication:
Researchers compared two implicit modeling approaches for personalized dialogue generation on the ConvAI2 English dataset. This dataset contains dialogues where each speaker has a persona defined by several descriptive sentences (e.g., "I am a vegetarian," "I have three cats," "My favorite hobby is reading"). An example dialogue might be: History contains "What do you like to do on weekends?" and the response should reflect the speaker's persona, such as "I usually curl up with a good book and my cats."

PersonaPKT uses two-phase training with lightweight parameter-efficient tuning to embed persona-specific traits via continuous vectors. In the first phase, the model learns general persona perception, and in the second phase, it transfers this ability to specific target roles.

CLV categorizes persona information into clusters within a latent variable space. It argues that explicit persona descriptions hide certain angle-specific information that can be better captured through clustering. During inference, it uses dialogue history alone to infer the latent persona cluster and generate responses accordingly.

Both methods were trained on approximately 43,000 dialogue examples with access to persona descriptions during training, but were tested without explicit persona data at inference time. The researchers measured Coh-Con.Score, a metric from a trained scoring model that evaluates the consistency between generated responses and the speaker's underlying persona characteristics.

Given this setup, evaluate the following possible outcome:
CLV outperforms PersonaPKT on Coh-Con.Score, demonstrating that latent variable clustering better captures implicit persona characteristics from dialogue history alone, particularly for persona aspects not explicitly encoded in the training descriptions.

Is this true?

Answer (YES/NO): NO